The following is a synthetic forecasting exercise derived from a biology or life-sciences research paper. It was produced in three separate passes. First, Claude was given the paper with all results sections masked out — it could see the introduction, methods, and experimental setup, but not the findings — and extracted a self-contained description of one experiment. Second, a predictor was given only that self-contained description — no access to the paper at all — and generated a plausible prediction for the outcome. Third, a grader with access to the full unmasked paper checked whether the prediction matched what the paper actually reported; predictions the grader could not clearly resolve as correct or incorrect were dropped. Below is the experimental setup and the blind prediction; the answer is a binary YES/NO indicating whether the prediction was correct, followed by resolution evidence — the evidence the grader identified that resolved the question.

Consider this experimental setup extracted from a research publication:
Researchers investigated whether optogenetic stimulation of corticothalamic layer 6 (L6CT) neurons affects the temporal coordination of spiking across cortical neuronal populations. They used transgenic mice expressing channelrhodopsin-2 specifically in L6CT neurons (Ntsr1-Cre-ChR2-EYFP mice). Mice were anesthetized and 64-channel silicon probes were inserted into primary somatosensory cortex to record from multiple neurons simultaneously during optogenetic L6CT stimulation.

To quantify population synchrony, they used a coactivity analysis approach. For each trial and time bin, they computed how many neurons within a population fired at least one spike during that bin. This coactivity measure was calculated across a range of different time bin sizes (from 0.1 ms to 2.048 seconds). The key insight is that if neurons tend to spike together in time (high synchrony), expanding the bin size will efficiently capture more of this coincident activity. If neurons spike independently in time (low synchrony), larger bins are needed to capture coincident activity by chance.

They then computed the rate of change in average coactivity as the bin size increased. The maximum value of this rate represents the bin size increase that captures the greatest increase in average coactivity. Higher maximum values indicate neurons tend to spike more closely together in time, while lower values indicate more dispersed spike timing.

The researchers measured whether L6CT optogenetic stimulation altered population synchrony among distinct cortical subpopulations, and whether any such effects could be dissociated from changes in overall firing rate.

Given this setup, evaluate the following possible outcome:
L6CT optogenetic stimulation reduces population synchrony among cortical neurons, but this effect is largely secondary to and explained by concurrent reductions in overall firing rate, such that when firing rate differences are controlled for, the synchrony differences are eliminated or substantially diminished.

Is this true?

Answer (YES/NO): NO